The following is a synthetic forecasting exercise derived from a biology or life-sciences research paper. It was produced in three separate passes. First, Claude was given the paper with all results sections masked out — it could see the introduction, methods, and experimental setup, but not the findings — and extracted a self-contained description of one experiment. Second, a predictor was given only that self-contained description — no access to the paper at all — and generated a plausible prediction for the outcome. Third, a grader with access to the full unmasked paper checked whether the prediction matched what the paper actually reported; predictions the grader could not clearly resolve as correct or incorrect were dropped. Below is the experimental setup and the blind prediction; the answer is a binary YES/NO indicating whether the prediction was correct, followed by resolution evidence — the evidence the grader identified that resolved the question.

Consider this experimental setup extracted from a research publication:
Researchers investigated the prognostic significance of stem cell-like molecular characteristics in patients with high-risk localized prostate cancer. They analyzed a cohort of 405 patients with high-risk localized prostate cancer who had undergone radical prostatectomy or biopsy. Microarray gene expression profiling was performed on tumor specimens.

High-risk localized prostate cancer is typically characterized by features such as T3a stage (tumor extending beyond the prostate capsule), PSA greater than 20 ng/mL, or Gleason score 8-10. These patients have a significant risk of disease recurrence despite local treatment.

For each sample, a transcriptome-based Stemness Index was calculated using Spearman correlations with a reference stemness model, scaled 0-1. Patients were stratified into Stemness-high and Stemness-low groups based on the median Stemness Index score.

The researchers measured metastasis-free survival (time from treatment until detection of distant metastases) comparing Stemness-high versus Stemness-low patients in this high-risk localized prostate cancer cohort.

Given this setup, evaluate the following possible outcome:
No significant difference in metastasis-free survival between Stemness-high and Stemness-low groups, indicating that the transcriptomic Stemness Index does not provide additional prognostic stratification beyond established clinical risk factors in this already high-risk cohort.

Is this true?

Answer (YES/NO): NO